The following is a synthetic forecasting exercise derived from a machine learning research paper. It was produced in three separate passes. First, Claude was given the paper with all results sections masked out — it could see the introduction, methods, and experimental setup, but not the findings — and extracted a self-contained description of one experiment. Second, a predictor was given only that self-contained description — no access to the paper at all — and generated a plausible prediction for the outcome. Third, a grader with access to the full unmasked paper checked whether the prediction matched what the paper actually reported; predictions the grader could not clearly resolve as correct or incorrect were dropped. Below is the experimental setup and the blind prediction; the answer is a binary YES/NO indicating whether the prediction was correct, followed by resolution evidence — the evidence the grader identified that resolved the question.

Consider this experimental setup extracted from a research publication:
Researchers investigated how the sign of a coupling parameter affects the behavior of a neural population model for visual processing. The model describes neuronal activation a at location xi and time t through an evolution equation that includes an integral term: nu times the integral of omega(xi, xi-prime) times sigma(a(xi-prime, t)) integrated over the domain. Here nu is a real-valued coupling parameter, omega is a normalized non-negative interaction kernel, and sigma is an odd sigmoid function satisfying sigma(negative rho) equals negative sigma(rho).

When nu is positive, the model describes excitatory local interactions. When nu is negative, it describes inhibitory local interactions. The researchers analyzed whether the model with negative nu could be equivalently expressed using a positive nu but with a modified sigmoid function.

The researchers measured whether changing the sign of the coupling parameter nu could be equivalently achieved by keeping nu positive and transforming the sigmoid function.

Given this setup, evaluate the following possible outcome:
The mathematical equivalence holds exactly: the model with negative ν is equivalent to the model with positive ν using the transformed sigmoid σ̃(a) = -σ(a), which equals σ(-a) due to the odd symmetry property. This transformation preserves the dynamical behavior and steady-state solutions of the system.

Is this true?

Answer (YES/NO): YES